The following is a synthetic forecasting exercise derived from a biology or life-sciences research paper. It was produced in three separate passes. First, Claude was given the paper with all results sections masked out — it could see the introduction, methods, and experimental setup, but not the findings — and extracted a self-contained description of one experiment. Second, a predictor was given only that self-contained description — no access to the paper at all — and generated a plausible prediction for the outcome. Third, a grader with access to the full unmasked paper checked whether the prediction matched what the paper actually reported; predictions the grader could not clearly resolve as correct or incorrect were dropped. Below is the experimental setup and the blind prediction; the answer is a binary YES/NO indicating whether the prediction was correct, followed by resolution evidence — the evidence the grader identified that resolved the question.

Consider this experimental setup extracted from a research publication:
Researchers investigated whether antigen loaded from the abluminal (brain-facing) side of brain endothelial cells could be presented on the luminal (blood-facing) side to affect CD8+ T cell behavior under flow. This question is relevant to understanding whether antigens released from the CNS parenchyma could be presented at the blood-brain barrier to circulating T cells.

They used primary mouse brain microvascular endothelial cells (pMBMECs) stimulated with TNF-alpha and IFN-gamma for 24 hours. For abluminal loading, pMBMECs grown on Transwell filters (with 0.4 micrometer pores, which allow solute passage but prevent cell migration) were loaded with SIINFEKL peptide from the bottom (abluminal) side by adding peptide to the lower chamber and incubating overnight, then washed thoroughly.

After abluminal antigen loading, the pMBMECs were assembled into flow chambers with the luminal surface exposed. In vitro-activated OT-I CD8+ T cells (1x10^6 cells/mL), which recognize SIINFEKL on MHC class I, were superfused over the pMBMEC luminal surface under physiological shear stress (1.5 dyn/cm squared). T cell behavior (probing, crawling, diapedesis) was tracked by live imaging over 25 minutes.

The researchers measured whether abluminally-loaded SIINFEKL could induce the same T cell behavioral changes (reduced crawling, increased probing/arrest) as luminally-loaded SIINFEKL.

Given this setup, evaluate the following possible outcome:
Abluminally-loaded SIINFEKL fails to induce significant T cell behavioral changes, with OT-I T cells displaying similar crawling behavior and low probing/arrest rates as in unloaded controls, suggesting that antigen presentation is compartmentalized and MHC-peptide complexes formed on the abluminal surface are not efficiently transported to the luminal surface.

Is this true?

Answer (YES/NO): NO